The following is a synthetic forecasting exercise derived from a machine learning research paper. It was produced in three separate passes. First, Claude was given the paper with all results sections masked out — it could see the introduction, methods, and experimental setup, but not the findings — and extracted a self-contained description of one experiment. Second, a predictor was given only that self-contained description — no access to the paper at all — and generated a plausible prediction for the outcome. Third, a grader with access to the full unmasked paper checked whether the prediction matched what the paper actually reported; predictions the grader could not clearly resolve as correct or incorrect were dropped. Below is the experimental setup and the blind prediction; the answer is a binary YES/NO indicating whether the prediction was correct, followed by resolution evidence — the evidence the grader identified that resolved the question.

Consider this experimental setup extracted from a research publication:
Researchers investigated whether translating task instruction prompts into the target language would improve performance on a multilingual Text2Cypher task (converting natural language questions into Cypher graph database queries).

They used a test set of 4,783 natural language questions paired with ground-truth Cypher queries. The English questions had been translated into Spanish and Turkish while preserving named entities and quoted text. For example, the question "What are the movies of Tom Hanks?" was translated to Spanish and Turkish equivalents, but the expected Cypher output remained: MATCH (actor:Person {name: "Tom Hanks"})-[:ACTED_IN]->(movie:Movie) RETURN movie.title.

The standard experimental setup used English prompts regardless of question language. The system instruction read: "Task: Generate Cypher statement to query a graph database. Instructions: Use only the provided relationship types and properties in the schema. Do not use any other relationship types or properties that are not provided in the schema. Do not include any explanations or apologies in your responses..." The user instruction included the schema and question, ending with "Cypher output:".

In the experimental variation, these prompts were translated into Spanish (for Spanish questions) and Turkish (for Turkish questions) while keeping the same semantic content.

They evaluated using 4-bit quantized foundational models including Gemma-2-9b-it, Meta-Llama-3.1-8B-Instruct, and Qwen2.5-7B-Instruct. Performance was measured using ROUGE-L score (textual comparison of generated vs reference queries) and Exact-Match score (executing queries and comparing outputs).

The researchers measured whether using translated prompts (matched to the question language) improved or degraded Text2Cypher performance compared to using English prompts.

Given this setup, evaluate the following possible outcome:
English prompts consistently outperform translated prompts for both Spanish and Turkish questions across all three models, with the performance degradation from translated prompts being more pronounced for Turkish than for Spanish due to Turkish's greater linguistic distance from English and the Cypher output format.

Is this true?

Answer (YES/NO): NO